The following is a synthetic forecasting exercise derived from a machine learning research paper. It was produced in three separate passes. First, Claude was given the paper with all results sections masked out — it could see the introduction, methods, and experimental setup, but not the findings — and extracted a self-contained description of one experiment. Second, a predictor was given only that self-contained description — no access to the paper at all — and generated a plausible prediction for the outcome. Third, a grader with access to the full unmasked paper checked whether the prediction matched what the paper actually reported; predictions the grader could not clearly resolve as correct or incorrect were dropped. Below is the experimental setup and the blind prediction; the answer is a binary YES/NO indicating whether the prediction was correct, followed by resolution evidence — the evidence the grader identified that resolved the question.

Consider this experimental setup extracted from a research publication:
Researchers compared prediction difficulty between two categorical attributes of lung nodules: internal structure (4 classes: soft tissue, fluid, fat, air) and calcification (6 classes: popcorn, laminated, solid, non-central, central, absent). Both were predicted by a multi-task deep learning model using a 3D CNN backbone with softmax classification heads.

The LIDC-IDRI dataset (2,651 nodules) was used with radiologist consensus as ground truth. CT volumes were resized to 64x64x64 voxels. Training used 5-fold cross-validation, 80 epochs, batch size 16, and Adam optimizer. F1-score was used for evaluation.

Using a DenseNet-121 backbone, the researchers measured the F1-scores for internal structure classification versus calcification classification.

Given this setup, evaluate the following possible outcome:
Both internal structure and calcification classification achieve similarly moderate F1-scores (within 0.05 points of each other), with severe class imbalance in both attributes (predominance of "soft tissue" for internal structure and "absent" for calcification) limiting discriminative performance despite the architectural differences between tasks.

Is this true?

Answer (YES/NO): NO